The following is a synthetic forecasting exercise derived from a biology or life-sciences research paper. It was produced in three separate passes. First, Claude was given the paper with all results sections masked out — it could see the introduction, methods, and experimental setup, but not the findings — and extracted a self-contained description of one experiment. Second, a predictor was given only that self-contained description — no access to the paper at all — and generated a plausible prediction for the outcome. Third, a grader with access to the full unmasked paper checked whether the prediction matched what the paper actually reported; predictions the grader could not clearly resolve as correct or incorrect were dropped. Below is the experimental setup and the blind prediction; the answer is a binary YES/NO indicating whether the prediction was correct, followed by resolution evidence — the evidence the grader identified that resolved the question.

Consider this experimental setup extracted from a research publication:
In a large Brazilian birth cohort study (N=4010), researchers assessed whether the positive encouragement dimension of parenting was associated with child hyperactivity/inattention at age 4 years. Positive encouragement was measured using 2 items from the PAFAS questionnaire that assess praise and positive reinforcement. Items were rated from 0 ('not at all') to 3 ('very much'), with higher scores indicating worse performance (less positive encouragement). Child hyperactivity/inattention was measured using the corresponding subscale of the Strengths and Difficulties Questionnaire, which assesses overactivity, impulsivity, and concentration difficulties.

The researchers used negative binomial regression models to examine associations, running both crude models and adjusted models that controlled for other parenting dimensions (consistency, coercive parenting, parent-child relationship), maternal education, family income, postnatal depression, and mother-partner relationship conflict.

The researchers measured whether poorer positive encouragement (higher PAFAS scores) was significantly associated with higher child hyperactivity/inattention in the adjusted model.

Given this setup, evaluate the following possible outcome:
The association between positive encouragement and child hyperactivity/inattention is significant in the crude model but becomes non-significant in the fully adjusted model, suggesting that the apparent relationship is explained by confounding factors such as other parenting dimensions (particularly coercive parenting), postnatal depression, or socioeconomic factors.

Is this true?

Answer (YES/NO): YES